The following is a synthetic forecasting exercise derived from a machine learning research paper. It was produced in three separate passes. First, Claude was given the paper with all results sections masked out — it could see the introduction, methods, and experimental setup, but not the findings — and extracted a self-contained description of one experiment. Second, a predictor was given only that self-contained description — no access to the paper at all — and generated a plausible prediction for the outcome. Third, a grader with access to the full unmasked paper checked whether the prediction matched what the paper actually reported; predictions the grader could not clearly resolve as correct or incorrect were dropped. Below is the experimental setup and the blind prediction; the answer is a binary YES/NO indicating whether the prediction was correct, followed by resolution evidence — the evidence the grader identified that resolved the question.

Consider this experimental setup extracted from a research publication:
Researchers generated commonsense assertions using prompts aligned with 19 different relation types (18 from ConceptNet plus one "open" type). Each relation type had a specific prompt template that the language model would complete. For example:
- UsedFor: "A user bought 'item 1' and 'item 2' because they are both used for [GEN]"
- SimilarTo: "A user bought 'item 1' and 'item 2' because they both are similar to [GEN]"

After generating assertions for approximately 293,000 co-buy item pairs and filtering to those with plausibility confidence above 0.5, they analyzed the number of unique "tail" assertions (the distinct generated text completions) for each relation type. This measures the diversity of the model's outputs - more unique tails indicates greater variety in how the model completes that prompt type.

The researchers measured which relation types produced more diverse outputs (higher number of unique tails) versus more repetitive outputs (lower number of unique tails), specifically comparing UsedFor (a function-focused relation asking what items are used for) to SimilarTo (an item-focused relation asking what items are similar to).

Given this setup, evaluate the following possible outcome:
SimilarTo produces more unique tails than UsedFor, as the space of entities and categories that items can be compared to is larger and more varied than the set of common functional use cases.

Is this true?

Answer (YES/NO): NO